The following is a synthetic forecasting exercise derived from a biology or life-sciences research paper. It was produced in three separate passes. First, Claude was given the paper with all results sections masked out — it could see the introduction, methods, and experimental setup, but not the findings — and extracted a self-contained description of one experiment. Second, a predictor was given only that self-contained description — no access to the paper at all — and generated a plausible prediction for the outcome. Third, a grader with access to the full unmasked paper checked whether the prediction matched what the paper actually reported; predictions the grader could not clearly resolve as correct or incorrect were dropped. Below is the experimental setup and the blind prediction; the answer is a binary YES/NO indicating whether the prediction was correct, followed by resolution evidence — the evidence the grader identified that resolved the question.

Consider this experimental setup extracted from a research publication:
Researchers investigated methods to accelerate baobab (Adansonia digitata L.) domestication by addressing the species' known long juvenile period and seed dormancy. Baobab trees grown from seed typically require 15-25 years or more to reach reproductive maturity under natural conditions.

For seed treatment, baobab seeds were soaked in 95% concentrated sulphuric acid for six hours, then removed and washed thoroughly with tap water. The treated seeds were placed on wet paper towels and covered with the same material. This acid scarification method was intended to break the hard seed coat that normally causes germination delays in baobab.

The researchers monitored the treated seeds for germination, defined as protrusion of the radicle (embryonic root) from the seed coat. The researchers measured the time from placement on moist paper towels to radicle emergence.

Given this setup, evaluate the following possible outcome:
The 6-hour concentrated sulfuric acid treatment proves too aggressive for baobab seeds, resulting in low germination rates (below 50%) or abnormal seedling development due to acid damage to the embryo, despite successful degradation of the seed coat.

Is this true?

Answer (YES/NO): NO